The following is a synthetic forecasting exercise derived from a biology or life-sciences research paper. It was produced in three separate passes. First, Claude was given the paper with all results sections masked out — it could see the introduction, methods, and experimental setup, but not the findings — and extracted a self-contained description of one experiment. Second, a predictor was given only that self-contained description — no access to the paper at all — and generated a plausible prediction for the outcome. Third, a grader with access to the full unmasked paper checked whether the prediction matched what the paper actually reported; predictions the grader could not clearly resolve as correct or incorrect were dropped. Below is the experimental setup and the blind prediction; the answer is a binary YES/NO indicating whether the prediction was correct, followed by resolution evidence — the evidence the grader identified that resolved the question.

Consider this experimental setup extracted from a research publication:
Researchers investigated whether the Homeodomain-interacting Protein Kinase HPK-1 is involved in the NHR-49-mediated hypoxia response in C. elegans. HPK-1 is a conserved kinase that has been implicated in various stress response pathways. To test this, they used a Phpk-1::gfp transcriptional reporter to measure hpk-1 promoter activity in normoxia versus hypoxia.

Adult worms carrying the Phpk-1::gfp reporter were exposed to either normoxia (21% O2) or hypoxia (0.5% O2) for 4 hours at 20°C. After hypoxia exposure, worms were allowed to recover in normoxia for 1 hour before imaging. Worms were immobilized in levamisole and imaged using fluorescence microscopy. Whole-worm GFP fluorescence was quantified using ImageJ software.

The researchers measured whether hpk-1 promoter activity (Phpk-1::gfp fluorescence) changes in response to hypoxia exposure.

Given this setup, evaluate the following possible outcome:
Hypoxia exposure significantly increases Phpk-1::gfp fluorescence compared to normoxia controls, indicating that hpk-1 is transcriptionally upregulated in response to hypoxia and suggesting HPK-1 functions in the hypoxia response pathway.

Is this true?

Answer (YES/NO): NO